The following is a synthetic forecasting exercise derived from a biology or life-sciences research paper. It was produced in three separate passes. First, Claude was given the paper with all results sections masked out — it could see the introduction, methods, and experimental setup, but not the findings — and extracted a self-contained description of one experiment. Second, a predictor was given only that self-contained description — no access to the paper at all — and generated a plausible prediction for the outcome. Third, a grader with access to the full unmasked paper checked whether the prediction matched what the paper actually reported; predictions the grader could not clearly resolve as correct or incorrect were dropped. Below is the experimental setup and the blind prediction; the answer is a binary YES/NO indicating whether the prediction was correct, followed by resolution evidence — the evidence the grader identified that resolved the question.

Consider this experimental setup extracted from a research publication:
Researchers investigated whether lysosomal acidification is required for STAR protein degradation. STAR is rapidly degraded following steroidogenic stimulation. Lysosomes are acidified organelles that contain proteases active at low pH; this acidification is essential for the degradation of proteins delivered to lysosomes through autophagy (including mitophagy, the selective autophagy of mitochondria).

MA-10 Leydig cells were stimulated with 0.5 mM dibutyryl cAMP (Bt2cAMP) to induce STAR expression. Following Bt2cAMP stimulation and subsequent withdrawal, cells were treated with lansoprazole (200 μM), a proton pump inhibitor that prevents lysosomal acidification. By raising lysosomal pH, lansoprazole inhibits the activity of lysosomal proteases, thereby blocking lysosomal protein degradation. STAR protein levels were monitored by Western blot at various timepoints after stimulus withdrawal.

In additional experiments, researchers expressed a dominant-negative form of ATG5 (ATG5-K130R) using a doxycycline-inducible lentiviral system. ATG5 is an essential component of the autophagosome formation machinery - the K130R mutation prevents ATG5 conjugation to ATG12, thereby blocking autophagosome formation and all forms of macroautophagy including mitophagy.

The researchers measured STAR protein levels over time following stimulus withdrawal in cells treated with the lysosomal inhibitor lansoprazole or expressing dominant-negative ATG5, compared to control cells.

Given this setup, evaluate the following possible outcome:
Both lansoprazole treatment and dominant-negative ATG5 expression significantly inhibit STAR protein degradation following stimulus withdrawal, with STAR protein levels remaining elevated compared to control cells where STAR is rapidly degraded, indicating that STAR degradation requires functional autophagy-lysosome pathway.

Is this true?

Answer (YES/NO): YES